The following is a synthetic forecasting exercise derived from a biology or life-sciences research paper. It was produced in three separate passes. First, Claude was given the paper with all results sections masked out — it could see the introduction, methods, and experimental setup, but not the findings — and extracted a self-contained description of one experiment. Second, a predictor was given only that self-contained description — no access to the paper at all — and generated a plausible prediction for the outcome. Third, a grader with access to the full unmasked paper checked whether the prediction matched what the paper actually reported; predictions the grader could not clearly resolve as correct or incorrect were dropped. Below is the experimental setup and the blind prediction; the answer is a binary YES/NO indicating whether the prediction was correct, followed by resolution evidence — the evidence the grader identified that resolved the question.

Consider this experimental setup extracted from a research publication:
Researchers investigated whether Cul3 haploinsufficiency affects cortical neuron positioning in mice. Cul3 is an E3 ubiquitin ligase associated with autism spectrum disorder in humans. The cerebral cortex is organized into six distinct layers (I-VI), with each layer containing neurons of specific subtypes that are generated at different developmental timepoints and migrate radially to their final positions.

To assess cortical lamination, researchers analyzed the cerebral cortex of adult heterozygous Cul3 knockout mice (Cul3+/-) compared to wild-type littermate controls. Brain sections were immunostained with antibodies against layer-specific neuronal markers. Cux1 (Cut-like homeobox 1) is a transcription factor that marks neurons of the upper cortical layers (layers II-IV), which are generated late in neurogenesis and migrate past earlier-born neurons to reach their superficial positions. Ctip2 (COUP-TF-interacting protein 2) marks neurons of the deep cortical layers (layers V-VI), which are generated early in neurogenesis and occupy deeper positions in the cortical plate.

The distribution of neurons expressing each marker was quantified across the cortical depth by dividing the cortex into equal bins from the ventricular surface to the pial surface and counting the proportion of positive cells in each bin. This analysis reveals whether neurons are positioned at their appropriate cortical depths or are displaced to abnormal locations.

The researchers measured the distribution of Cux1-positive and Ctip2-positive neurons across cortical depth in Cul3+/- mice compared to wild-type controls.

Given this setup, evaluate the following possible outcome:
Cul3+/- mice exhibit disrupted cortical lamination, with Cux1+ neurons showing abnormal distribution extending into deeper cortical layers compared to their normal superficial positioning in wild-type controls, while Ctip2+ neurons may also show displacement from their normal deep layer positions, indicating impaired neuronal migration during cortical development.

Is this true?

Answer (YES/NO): YES